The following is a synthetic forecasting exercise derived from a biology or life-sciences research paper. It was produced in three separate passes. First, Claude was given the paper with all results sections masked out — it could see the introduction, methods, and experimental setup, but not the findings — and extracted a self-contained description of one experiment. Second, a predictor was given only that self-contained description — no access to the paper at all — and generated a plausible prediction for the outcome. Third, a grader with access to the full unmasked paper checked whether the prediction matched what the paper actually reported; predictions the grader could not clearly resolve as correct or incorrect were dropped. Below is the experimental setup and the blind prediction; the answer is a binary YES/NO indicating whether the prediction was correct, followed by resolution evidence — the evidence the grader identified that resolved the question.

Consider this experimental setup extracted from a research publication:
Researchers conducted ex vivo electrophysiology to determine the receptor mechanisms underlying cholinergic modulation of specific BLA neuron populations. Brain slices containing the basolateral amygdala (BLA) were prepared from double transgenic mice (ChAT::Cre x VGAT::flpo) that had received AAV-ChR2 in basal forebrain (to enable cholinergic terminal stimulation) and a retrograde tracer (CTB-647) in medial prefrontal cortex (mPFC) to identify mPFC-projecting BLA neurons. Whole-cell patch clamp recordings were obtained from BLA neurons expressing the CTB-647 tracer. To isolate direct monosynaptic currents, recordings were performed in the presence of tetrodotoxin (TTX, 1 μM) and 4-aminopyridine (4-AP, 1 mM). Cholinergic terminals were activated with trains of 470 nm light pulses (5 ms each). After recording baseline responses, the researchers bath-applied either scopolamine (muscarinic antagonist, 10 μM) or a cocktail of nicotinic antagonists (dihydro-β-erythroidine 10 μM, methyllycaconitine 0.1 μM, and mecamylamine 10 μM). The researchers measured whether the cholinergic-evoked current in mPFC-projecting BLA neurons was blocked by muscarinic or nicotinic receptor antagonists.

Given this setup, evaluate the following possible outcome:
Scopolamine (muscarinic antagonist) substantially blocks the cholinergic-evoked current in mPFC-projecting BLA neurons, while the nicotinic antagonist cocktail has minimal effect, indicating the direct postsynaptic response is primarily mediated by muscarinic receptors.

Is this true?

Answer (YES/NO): YES